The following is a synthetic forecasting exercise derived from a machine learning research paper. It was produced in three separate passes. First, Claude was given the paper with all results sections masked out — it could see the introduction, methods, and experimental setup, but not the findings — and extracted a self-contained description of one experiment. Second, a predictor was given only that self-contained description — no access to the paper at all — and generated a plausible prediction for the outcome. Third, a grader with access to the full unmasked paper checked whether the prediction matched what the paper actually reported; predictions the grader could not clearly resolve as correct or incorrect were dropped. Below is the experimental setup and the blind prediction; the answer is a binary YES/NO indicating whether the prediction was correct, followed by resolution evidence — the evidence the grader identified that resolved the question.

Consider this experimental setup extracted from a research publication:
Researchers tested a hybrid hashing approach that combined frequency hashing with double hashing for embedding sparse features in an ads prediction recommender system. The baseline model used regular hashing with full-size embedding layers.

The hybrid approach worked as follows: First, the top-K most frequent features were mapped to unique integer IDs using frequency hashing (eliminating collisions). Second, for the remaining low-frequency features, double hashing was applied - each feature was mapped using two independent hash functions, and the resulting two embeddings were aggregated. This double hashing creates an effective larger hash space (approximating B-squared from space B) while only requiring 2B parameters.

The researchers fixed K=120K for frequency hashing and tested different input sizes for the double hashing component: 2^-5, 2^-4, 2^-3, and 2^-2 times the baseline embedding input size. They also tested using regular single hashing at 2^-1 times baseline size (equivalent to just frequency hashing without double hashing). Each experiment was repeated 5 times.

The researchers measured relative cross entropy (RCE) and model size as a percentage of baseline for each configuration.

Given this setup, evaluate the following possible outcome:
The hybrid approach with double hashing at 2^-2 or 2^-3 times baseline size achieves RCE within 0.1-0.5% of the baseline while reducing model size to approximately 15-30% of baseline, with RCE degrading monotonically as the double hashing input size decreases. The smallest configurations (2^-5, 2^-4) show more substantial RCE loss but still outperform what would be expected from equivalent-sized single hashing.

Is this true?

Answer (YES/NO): NO